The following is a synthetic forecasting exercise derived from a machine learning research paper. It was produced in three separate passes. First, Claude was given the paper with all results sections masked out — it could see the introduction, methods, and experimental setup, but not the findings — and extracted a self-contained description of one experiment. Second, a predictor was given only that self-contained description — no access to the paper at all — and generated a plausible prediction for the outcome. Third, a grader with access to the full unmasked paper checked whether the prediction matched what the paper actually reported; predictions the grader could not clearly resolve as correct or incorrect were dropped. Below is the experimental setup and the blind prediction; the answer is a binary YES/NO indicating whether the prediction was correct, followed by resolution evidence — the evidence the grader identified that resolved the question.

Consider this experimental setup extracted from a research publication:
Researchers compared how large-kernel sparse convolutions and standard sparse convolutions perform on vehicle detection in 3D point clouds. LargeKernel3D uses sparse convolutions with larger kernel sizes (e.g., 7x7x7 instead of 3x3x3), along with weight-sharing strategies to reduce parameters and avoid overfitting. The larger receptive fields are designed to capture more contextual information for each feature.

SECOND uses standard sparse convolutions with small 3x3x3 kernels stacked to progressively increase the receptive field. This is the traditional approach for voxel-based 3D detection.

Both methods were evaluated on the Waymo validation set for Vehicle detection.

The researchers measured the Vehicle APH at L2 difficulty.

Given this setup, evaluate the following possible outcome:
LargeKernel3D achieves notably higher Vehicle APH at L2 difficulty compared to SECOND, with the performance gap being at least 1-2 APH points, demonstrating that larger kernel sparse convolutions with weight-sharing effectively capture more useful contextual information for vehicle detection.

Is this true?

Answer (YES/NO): YES